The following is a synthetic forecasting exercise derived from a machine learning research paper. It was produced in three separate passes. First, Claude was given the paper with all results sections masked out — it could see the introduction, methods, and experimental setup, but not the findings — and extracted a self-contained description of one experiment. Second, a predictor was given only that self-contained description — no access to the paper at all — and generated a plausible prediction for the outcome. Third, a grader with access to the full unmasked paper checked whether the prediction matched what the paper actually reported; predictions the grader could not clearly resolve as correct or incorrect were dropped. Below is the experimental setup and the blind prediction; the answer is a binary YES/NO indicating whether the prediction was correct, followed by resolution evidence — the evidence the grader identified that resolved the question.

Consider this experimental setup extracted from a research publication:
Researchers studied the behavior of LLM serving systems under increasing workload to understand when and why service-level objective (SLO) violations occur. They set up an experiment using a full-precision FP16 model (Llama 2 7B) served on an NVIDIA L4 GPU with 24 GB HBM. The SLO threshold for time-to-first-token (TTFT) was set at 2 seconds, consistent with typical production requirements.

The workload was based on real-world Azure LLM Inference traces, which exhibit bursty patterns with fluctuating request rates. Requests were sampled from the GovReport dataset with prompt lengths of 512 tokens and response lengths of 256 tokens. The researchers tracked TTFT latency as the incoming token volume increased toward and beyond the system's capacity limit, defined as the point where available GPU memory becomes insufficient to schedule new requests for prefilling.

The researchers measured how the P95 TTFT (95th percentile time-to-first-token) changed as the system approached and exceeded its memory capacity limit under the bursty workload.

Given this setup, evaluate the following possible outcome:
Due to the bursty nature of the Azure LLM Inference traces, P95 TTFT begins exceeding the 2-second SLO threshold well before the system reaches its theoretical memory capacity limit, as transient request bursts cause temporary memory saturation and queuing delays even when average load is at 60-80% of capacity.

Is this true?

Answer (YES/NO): NO